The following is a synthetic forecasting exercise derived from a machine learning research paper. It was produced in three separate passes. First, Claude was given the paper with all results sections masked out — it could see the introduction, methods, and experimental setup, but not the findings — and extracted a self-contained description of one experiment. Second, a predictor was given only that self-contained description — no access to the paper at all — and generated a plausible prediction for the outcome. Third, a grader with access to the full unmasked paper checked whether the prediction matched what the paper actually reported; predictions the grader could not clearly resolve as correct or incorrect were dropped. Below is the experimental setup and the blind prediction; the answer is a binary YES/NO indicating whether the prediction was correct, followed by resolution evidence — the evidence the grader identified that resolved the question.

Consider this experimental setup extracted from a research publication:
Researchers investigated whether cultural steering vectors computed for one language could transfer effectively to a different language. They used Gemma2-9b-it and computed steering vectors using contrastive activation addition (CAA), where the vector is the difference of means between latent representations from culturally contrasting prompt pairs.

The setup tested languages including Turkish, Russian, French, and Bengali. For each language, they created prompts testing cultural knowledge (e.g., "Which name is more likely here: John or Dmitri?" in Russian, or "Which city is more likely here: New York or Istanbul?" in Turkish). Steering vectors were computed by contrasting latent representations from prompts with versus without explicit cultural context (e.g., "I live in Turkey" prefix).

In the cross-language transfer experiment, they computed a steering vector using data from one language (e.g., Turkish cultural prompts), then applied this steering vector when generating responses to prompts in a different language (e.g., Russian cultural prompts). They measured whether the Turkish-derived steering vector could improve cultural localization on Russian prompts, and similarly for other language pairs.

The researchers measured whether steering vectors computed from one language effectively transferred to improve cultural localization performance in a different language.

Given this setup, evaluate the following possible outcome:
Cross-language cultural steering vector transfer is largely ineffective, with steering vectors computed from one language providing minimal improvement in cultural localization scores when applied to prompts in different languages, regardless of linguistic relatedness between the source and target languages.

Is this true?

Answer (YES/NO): NO